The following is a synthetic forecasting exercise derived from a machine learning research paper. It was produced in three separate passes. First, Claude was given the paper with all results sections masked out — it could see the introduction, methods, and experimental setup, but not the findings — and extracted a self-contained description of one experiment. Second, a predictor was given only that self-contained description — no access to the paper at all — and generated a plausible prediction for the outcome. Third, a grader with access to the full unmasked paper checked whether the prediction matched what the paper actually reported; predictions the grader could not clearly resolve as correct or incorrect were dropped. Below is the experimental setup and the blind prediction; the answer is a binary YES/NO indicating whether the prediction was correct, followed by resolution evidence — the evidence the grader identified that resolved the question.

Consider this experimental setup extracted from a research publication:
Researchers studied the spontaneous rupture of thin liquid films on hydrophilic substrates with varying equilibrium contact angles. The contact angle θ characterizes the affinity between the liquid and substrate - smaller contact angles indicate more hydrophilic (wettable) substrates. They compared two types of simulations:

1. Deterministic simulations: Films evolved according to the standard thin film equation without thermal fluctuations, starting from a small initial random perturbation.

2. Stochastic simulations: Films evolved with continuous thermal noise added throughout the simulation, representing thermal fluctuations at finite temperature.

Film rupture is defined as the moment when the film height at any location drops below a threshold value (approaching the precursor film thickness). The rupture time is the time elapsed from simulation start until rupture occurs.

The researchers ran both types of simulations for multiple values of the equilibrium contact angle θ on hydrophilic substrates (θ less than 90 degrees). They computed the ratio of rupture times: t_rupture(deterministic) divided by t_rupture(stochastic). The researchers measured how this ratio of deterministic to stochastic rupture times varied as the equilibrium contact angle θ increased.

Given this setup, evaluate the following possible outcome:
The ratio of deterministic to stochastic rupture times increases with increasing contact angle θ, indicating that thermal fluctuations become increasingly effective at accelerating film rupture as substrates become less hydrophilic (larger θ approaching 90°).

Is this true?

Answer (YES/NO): NO